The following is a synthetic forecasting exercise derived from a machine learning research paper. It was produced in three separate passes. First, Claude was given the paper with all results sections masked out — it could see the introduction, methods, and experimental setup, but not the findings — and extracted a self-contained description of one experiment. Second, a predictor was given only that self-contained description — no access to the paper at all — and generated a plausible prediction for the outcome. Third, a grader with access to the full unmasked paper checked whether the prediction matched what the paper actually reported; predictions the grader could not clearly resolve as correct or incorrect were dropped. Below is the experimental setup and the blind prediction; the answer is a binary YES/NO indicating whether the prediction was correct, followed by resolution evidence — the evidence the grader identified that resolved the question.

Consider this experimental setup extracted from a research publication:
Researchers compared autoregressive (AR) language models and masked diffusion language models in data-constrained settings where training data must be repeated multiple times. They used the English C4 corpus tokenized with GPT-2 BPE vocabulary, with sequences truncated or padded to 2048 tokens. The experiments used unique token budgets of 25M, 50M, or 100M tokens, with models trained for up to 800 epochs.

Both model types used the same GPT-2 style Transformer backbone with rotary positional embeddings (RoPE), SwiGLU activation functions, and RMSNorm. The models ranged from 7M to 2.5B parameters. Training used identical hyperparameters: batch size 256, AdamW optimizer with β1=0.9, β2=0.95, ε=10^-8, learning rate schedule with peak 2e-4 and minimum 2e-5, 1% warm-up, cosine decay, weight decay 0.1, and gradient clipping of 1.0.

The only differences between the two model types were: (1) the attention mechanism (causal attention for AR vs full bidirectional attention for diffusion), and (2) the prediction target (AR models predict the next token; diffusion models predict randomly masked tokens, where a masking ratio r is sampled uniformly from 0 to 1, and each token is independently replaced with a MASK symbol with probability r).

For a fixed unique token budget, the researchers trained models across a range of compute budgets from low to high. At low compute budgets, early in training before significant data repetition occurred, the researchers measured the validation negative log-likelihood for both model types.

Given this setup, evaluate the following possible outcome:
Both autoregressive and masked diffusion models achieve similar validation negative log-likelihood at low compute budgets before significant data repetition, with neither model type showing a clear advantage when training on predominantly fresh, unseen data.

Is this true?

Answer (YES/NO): NO